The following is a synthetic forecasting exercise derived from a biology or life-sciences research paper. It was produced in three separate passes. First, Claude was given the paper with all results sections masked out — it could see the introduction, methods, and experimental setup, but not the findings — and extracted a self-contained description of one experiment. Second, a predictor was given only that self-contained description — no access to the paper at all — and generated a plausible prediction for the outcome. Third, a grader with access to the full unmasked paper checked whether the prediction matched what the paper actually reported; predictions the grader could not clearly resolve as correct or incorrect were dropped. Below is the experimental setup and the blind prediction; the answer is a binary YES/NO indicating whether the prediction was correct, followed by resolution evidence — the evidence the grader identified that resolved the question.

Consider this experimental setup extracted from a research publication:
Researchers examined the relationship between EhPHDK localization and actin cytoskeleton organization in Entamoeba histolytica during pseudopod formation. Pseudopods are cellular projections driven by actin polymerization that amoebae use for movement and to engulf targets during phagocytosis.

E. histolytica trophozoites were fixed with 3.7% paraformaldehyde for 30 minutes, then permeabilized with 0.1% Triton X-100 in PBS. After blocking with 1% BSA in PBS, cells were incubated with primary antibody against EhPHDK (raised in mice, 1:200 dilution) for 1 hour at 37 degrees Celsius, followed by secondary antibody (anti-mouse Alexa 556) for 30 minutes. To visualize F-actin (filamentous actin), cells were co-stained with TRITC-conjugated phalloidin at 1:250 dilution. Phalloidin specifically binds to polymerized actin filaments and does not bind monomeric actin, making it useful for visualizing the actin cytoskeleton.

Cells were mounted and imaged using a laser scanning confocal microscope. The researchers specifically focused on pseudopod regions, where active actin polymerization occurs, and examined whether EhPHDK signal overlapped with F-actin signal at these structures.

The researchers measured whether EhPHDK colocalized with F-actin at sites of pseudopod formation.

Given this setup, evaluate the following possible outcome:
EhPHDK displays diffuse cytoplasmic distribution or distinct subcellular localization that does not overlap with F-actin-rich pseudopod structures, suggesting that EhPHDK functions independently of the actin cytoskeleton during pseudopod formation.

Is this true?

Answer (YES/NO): NO